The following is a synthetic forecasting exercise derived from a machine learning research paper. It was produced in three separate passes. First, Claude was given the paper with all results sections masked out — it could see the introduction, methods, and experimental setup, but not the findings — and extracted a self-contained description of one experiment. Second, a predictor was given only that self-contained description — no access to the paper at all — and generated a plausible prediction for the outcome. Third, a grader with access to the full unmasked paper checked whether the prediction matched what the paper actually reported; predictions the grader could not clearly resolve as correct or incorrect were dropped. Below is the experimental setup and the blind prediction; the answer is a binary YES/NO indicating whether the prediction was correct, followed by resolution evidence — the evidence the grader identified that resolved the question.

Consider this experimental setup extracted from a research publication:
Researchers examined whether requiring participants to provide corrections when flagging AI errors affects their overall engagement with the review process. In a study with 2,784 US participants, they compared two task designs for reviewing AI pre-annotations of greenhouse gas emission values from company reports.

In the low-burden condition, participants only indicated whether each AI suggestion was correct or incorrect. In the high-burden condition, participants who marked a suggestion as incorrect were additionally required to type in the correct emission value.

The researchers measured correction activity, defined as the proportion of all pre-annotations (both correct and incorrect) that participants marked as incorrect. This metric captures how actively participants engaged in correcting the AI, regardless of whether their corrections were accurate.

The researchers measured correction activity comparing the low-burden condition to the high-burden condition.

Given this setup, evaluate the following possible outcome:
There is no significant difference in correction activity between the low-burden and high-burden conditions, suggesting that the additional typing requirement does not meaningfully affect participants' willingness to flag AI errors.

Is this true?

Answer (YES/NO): NO